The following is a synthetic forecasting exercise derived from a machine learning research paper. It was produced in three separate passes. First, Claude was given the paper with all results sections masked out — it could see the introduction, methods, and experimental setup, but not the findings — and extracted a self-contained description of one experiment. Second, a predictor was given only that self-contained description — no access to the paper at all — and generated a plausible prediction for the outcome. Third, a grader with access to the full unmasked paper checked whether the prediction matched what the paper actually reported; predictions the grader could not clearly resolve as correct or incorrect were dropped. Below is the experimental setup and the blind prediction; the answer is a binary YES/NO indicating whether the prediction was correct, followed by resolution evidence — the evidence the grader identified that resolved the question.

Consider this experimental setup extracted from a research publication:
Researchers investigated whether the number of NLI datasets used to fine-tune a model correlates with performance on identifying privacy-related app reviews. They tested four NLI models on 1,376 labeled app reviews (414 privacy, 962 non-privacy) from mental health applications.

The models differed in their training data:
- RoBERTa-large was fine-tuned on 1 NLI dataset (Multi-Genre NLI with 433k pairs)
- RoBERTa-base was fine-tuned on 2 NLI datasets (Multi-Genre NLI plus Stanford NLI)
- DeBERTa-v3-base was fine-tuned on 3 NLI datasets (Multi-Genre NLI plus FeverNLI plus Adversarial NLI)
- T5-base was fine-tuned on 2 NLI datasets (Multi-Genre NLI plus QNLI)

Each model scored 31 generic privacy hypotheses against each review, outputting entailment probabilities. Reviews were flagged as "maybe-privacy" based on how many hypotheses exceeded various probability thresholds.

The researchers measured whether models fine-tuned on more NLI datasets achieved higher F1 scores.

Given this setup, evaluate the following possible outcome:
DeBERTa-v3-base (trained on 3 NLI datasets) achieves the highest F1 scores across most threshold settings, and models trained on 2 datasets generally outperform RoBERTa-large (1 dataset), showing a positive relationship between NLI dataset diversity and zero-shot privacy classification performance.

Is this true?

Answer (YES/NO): NO